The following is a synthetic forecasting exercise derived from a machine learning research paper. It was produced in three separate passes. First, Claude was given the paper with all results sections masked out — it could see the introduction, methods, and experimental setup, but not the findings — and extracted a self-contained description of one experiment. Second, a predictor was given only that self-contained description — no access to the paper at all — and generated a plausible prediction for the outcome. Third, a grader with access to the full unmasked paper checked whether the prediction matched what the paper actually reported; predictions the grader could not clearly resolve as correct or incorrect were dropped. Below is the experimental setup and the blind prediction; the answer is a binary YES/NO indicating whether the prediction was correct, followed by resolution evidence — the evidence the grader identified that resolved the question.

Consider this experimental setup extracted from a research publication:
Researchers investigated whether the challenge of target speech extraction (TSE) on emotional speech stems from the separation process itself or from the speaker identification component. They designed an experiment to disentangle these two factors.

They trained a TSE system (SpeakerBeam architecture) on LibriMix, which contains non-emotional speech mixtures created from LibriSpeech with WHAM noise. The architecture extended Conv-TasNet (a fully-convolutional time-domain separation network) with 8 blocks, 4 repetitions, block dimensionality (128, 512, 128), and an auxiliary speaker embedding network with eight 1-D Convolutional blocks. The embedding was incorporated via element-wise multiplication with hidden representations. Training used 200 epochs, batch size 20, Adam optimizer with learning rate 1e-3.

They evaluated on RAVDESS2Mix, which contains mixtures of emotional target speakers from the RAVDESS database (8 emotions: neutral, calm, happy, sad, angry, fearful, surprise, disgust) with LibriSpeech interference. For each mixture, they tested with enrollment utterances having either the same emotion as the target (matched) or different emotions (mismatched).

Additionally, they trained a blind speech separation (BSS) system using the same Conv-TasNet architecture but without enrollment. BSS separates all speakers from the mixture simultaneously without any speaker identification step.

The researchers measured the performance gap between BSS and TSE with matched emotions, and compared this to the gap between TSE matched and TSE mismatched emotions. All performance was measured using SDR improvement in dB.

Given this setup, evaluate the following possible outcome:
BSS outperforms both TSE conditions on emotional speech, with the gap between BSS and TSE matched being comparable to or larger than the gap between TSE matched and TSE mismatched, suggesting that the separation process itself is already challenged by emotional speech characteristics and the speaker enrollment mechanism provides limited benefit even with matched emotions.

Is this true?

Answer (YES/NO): NO